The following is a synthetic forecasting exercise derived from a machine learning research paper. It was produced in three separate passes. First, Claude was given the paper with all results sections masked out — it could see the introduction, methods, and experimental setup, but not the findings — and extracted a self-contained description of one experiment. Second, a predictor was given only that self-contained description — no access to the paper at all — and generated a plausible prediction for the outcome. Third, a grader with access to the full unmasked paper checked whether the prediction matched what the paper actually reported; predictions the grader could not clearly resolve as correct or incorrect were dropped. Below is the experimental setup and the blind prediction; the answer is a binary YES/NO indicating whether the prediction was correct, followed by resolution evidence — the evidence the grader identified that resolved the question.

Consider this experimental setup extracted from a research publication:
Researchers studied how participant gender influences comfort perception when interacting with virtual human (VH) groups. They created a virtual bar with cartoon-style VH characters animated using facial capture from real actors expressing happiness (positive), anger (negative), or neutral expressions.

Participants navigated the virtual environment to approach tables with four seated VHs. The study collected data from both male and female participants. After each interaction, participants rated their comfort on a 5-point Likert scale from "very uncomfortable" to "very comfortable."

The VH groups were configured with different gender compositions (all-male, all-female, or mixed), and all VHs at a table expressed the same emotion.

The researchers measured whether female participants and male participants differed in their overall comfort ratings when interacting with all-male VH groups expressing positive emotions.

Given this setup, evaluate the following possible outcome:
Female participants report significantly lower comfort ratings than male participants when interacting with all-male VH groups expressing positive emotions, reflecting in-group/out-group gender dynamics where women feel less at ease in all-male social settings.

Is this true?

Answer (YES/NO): NO